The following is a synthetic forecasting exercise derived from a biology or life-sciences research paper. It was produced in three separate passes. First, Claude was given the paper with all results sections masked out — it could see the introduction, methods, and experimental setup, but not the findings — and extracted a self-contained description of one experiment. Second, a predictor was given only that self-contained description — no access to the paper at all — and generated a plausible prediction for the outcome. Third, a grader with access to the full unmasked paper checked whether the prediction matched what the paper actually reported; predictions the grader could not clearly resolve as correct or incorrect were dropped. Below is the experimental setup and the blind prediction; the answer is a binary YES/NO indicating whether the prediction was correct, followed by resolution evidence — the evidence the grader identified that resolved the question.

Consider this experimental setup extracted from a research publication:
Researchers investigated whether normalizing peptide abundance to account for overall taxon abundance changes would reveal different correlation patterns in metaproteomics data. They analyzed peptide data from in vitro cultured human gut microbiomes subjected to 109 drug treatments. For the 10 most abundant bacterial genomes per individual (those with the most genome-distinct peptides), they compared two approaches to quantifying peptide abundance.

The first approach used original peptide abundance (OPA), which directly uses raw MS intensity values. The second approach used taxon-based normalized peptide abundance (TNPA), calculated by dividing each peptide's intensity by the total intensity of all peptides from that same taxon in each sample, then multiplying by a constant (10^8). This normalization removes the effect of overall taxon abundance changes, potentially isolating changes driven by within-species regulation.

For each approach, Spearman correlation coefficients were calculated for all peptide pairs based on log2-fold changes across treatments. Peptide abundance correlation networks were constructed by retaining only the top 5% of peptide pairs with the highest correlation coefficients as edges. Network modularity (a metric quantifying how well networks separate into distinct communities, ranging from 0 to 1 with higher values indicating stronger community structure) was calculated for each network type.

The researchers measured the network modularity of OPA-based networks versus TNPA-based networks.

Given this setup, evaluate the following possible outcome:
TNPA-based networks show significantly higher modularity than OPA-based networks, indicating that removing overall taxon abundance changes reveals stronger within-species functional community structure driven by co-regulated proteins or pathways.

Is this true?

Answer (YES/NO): YES